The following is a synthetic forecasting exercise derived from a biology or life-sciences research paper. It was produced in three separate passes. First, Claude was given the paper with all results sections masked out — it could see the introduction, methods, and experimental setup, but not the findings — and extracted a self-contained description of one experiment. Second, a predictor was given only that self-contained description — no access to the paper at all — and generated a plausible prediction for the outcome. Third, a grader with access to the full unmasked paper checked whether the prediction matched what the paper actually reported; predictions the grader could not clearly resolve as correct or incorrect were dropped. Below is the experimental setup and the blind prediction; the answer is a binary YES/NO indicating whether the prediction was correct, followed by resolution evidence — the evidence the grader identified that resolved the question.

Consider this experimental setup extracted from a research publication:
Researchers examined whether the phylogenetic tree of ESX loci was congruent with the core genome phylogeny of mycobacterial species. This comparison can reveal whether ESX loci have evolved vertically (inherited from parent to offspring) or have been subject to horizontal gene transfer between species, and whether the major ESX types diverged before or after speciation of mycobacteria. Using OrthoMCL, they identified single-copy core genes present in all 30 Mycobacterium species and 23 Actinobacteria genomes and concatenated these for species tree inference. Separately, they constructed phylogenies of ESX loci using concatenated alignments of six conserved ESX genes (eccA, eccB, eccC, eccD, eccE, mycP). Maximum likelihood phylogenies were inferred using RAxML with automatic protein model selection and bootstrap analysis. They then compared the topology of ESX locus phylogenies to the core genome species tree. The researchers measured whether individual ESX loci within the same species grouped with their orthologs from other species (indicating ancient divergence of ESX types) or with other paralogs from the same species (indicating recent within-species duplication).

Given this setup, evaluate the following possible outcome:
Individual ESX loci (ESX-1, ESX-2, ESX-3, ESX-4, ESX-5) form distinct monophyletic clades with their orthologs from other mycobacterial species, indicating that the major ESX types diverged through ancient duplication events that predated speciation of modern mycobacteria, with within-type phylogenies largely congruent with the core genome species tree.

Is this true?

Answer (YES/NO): NO